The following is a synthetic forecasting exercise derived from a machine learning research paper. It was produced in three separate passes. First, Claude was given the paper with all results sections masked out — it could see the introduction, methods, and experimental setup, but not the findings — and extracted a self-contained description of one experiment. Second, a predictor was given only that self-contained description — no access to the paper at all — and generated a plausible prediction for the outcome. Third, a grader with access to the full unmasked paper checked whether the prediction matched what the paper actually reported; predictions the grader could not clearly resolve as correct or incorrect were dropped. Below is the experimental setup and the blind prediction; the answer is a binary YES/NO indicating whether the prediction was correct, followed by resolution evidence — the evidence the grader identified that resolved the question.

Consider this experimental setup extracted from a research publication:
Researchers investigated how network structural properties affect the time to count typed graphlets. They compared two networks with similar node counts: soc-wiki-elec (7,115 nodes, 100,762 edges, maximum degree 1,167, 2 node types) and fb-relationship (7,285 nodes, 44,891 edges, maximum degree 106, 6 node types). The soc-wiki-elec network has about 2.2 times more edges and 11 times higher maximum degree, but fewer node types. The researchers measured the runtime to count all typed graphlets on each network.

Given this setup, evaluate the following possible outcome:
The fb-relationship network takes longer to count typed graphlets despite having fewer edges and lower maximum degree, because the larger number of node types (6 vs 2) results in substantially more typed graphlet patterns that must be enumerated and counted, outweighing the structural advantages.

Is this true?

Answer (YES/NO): NO